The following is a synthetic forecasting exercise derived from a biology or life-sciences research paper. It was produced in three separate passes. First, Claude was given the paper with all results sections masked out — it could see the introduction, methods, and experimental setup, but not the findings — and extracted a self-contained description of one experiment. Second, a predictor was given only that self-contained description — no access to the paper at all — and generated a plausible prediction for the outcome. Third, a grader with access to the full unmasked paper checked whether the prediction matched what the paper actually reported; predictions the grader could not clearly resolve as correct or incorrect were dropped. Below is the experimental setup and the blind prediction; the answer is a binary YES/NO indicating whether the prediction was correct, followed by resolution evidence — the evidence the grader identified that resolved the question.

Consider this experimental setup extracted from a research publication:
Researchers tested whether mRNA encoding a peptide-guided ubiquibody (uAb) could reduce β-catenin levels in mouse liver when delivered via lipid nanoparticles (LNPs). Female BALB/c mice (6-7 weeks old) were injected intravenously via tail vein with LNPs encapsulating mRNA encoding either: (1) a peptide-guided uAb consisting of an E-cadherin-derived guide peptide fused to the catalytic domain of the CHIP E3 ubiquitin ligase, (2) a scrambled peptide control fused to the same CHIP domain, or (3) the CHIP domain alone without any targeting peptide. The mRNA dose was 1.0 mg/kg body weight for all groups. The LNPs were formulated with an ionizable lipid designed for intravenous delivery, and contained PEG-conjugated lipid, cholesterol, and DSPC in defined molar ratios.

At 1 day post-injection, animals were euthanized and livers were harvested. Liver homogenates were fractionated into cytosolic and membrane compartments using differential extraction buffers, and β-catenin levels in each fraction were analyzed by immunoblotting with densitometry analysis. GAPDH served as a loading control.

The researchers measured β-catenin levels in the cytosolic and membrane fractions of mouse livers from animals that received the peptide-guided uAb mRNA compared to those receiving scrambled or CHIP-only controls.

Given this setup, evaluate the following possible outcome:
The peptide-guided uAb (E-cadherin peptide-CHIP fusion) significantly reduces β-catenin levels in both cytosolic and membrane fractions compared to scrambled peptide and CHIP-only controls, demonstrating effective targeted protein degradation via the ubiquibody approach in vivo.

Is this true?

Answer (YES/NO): NO